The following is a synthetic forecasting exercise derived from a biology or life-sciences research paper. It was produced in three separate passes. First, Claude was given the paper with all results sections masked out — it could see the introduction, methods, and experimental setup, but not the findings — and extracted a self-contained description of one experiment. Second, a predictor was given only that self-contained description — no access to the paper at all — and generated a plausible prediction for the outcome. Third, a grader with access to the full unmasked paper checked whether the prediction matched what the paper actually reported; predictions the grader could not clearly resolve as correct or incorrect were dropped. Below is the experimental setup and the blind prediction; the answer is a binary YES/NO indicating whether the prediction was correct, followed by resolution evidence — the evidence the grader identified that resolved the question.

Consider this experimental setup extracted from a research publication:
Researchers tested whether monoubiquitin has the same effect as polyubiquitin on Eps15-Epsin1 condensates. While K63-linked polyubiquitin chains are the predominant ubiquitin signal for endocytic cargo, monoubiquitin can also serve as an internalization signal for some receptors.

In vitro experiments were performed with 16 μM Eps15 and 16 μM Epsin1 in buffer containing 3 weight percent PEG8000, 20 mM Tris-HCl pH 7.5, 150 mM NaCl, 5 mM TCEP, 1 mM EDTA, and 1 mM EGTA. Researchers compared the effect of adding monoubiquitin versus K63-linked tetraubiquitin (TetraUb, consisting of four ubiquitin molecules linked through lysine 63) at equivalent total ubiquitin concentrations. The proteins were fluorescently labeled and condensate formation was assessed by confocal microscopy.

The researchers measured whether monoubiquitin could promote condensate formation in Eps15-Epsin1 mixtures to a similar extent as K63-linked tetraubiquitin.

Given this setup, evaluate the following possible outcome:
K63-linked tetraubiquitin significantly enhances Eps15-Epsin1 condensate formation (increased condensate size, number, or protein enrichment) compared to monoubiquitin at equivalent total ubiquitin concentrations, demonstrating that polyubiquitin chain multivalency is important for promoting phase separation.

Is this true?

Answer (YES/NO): YES